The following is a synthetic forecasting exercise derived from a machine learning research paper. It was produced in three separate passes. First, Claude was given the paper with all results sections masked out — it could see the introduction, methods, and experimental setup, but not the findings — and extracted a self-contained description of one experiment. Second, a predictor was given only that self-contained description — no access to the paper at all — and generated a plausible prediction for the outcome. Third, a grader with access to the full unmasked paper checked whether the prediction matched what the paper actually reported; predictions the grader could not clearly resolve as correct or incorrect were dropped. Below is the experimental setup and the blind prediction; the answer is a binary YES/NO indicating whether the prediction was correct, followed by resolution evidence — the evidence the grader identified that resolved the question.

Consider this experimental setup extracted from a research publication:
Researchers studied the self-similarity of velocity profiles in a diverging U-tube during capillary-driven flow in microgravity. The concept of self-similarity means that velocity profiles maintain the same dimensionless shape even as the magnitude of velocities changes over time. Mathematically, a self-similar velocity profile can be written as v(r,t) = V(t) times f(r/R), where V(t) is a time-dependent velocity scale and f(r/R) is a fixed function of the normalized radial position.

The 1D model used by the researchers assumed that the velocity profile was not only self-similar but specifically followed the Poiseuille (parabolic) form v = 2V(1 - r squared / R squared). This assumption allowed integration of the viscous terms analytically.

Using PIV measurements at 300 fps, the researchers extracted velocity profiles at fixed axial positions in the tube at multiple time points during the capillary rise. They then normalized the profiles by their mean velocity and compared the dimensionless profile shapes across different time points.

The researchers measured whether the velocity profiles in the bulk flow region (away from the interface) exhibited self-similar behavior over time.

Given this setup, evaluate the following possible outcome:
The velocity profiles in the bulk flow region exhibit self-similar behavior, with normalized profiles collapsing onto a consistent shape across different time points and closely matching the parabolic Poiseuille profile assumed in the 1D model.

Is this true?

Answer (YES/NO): YES